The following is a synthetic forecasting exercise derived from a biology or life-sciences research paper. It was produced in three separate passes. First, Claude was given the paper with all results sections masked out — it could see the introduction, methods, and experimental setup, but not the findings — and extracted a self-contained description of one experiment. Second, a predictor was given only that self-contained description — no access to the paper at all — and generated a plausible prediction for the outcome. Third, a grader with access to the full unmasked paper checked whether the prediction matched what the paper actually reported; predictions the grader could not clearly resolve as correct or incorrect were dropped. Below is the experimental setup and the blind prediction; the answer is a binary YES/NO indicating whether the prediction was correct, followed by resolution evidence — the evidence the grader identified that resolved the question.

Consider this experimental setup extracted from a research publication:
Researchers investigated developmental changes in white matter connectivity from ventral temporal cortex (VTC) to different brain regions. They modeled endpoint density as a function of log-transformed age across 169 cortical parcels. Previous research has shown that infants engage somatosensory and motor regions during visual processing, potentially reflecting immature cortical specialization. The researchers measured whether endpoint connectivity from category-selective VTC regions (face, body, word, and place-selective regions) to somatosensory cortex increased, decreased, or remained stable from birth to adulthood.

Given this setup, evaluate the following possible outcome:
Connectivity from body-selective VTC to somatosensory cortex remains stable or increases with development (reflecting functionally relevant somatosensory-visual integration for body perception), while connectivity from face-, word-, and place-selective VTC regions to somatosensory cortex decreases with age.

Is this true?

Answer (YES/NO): NO